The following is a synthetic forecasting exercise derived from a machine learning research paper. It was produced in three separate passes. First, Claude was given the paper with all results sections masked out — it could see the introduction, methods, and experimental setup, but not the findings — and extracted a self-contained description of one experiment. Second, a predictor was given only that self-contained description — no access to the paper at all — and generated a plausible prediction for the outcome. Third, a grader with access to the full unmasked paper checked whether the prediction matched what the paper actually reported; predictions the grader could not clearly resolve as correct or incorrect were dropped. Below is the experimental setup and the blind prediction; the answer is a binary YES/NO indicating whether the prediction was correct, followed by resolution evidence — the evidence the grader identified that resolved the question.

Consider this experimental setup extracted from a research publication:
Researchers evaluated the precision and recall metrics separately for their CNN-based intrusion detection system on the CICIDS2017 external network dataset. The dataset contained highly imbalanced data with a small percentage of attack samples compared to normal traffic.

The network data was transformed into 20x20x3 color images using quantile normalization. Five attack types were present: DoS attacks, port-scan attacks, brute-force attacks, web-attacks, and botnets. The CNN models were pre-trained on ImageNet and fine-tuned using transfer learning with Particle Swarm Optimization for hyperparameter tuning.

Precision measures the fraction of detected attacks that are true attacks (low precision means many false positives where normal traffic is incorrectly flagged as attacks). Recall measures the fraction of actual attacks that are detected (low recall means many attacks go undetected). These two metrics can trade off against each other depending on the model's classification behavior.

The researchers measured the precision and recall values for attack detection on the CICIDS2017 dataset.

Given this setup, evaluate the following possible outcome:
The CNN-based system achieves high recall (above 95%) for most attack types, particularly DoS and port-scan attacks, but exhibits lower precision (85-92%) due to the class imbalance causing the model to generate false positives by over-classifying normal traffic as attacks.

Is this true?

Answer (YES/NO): NO